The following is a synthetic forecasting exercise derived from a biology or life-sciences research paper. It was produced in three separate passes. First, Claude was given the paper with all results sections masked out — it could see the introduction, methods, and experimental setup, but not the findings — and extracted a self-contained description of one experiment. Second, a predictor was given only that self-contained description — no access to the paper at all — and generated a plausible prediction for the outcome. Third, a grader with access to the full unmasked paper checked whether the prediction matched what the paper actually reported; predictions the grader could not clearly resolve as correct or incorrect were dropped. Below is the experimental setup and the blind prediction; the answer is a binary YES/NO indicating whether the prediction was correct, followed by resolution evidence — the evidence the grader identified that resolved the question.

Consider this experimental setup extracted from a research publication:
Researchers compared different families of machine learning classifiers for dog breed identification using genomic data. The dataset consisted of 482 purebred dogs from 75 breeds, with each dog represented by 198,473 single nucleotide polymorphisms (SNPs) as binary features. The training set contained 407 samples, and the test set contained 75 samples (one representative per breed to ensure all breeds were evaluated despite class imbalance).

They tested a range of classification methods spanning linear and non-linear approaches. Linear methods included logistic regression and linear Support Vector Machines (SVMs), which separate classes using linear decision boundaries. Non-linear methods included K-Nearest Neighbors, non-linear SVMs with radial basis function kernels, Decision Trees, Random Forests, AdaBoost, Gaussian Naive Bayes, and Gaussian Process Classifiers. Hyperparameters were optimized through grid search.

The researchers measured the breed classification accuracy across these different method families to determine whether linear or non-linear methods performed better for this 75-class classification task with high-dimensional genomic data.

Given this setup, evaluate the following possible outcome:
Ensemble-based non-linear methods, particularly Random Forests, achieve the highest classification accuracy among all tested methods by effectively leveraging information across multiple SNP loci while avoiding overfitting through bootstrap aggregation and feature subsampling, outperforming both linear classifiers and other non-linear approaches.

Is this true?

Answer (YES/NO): NO